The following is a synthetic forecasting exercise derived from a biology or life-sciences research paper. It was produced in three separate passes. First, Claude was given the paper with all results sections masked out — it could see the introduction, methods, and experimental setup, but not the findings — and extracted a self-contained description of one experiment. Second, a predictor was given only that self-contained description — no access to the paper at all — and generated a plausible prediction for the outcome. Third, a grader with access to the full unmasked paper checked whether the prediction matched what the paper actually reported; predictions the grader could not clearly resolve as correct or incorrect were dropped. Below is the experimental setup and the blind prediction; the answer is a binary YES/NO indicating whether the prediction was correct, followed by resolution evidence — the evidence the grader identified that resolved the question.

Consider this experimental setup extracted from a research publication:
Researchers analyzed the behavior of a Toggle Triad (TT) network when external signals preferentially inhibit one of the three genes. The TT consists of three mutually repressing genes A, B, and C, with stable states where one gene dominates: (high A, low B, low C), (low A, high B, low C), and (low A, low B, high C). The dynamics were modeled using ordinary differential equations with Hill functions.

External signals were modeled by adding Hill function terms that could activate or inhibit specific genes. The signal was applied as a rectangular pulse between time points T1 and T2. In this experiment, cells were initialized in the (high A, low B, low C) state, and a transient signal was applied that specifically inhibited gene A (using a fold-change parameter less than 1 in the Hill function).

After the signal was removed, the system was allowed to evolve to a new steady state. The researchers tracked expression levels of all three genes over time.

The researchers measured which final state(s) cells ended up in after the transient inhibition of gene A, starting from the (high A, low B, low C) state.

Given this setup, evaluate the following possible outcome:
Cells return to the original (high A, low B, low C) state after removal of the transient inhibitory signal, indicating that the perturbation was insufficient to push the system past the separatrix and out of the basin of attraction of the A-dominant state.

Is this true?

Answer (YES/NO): NO